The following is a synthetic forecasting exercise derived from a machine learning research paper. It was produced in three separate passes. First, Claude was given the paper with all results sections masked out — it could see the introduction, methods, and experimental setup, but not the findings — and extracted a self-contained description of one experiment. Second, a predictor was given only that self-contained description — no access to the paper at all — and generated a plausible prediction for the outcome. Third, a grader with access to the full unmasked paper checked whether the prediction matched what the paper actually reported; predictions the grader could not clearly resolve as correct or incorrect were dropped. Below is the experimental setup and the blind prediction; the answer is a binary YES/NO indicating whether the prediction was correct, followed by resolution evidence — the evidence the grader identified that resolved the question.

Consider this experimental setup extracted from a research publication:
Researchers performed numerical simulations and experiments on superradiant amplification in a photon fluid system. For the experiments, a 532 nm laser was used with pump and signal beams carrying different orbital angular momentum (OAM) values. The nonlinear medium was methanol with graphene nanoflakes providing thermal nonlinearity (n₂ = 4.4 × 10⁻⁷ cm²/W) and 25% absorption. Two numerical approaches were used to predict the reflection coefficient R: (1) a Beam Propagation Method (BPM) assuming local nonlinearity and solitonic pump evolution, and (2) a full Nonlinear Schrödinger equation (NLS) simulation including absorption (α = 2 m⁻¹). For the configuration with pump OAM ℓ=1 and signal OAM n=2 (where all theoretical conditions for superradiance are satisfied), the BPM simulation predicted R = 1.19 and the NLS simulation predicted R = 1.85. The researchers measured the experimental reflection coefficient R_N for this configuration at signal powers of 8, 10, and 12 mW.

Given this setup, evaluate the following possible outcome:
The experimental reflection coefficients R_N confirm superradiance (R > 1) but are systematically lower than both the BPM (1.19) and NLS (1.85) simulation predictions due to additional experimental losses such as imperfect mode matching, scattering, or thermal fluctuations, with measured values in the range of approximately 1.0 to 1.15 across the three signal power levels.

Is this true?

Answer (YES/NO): YES